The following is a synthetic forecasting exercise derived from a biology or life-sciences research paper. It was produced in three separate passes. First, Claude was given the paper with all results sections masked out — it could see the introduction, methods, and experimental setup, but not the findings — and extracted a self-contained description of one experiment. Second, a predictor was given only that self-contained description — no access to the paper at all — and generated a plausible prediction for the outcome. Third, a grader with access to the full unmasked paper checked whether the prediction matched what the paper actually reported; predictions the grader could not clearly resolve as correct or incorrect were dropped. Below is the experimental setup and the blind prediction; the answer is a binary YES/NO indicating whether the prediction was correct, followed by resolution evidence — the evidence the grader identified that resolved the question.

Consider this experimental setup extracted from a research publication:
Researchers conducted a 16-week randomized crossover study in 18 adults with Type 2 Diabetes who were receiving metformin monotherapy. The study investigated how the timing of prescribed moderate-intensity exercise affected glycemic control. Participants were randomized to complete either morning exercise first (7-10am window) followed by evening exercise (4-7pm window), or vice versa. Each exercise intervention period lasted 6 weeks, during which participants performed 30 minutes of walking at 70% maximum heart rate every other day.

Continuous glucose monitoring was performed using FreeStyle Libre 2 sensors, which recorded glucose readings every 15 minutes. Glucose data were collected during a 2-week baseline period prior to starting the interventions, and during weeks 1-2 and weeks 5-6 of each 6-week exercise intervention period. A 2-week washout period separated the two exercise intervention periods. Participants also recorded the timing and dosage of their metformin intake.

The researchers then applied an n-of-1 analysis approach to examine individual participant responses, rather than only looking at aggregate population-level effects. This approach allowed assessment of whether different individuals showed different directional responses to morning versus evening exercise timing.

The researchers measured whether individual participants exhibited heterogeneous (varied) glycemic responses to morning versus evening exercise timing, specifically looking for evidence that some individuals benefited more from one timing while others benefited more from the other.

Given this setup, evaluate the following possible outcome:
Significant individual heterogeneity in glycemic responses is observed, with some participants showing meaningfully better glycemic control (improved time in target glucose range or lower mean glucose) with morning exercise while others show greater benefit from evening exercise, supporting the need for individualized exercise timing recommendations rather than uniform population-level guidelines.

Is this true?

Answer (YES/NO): YES